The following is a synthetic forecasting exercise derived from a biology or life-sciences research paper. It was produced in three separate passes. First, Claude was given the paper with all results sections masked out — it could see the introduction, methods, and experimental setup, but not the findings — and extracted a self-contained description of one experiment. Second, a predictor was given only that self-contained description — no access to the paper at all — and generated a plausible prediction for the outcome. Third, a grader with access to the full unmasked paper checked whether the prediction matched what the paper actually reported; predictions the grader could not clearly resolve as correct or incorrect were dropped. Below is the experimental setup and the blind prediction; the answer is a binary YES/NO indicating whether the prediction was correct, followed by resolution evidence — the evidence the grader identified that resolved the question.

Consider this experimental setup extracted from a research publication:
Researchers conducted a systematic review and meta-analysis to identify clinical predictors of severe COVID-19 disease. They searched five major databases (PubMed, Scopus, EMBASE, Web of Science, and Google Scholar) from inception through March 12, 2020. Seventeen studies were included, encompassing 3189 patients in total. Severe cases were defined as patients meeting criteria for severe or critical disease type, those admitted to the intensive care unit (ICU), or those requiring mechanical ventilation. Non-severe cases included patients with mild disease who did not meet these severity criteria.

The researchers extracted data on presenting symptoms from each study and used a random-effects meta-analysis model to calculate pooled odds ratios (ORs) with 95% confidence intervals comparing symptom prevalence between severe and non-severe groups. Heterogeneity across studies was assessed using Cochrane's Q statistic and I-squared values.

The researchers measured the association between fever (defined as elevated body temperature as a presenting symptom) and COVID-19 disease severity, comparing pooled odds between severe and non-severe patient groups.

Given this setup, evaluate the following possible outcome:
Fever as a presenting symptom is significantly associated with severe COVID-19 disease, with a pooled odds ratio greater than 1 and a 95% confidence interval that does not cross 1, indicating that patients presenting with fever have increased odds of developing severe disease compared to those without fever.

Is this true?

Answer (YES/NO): NO